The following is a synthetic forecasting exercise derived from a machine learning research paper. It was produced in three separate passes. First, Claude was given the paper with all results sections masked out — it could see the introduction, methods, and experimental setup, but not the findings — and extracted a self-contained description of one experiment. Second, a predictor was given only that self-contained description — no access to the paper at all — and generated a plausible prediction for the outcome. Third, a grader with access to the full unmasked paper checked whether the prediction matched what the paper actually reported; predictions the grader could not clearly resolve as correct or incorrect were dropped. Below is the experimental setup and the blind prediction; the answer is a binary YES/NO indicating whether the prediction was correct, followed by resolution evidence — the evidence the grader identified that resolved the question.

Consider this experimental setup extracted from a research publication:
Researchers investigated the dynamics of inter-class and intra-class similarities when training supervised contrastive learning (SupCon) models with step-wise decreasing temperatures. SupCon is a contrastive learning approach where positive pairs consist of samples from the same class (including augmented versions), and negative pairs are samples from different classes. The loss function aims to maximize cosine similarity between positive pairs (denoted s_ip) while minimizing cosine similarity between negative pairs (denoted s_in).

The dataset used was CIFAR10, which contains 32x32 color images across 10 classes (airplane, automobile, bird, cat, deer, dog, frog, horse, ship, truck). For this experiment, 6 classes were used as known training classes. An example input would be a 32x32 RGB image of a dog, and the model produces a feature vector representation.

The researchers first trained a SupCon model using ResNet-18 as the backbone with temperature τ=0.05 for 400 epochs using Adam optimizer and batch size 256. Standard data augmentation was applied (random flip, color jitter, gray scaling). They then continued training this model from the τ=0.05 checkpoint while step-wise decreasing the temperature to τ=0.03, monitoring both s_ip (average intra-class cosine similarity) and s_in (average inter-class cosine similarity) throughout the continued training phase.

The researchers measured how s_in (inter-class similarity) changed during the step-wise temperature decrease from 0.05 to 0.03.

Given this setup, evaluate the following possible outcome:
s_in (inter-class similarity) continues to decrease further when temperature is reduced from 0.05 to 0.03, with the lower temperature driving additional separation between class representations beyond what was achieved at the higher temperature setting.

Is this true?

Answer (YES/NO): NO